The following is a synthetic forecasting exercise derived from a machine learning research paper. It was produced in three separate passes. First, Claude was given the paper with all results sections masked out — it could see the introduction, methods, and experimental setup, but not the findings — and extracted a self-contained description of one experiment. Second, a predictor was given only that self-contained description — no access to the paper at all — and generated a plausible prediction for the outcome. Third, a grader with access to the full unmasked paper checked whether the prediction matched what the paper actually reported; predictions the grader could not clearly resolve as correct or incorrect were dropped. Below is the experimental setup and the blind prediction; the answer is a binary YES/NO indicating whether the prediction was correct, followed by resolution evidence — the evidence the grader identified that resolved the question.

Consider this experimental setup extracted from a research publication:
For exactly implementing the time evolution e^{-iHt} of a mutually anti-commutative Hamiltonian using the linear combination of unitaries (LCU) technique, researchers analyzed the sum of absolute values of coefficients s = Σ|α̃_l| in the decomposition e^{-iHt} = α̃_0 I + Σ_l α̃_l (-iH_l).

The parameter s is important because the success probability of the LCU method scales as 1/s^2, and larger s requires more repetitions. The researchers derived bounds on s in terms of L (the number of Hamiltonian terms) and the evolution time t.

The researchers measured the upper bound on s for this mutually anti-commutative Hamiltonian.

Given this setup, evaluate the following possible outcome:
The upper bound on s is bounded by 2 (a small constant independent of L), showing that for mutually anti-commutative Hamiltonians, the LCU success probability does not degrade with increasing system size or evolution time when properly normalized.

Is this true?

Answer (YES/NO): NO